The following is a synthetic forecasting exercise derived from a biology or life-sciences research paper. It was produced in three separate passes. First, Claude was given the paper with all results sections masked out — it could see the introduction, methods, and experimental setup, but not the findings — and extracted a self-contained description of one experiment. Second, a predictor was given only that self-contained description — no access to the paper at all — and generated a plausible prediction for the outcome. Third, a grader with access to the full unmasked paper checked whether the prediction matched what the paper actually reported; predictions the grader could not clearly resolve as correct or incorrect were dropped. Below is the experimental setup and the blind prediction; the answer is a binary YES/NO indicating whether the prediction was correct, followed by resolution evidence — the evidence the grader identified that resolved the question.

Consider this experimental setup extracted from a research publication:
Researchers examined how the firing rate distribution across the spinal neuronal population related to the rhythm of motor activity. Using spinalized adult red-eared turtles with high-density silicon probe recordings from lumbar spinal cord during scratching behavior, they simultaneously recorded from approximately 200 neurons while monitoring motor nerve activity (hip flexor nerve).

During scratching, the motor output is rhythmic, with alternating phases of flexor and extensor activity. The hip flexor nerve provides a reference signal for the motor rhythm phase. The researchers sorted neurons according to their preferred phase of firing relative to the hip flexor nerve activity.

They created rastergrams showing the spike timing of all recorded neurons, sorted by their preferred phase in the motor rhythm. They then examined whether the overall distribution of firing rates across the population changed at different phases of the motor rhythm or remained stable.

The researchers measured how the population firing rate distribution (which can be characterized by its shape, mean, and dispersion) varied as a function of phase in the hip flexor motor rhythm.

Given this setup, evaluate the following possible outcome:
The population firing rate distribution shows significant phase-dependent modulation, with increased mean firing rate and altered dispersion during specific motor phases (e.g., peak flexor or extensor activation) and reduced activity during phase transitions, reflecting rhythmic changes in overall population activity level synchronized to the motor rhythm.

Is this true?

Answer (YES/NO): YES